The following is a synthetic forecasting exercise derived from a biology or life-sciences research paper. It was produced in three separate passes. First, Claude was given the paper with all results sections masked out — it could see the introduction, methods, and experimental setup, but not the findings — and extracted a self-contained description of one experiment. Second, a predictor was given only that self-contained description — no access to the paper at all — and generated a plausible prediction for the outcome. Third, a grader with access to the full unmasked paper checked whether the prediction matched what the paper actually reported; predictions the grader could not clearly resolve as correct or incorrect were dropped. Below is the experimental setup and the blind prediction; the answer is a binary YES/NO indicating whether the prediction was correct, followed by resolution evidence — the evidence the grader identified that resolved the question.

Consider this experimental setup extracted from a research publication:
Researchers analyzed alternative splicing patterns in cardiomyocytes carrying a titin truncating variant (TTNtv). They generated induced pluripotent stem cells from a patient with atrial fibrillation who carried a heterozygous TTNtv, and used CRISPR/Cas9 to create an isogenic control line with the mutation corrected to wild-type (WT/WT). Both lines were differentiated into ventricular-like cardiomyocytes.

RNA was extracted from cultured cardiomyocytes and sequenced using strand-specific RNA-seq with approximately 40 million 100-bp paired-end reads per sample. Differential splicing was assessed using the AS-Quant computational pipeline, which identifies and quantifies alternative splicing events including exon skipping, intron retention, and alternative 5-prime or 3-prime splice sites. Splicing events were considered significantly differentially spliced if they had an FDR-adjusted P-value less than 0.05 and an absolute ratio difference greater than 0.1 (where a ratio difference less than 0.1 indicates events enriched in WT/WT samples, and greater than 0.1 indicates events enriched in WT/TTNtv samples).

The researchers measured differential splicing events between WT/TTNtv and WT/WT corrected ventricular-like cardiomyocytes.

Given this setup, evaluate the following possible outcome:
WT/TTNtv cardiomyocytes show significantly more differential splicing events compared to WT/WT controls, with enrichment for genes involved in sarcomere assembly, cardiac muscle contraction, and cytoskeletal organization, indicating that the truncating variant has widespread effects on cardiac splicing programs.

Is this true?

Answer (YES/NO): YES